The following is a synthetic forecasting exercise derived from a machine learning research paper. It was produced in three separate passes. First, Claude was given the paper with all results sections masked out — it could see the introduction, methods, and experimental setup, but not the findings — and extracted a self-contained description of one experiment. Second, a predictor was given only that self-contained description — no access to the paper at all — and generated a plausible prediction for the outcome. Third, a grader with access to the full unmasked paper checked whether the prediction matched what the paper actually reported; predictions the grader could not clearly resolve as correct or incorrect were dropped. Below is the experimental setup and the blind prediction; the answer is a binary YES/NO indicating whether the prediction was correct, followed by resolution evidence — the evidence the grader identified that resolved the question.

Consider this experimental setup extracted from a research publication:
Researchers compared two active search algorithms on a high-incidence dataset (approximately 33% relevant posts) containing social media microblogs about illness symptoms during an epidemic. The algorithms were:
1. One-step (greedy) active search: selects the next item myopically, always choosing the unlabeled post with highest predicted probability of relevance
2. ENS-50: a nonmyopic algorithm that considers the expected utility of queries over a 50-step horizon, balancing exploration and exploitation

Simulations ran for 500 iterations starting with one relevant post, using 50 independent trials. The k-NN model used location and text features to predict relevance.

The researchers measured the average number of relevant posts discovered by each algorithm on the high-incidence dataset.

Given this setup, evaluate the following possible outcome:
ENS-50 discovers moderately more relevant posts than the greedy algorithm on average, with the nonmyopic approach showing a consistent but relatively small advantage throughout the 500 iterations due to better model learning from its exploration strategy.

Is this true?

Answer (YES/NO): NO